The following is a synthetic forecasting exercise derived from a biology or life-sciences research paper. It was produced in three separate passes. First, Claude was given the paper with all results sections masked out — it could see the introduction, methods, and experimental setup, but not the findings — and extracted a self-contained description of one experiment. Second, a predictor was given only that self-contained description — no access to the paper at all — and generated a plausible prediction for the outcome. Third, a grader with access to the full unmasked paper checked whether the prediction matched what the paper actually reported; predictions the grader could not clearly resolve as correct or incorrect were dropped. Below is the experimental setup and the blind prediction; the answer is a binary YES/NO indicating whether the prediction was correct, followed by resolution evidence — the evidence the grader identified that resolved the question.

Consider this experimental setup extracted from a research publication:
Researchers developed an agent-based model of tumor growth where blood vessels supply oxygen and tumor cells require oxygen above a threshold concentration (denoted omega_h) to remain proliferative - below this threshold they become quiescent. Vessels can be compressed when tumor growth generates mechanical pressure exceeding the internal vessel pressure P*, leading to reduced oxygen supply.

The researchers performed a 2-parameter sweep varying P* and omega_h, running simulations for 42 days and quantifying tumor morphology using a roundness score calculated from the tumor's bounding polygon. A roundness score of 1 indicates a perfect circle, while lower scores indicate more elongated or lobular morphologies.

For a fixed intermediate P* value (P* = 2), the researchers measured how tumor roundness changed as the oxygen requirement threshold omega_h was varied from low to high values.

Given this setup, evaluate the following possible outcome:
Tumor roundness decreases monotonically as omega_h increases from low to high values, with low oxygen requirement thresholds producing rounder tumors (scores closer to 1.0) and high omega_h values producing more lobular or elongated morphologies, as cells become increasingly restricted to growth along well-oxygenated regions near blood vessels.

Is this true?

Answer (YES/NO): YES